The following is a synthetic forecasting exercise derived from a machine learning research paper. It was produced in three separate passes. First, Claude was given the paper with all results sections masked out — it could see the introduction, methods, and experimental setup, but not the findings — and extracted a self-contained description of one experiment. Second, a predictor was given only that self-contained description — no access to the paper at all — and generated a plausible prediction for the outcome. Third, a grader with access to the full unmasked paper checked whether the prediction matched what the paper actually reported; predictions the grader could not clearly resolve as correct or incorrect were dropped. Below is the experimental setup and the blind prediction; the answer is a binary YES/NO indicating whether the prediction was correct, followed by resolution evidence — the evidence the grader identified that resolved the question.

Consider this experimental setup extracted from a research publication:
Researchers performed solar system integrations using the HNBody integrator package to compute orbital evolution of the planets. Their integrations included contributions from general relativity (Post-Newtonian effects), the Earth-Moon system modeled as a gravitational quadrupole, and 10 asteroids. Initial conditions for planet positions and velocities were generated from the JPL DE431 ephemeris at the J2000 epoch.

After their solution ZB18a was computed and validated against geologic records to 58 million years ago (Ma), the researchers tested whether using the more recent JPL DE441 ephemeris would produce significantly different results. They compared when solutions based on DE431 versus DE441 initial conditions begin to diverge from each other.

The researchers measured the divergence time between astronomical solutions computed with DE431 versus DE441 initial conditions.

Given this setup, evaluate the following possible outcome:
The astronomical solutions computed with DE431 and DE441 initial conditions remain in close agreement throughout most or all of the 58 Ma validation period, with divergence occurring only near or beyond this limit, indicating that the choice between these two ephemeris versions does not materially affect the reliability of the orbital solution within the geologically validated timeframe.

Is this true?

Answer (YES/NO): YES